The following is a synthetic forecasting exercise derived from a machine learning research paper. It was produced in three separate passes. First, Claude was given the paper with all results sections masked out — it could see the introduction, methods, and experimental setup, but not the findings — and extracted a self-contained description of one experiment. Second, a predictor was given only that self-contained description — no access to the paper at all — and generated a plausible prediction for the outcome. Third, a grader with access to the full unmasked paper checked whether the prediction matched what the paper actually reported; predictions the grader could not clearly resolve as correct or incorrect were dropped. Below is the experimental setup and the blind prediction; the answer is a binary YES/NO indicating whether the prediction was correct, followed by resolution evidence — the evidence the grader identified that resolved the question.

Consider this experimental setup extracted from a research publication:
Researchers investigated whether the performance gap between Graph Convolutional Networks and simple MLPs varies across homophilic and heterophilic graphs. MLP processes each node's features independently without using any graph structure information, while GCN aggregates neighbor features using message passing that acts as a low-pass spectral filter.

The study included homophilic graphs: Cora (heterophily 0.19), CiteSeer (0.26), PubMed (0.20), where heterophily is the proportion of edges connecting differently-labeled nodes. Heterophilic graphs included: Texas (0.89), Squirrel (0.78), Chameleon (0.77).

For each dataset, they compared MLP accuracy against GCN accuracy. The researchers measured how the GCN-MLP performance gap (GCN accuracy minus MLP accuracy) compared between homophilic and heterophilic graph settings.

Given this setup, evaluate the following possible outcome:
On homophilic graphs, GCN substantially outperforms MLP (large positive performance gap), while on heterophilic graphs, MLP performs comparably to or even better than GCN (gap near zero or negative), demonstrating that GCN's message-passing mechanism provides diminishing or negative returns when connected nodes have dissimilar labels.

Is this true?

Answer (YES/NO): YES